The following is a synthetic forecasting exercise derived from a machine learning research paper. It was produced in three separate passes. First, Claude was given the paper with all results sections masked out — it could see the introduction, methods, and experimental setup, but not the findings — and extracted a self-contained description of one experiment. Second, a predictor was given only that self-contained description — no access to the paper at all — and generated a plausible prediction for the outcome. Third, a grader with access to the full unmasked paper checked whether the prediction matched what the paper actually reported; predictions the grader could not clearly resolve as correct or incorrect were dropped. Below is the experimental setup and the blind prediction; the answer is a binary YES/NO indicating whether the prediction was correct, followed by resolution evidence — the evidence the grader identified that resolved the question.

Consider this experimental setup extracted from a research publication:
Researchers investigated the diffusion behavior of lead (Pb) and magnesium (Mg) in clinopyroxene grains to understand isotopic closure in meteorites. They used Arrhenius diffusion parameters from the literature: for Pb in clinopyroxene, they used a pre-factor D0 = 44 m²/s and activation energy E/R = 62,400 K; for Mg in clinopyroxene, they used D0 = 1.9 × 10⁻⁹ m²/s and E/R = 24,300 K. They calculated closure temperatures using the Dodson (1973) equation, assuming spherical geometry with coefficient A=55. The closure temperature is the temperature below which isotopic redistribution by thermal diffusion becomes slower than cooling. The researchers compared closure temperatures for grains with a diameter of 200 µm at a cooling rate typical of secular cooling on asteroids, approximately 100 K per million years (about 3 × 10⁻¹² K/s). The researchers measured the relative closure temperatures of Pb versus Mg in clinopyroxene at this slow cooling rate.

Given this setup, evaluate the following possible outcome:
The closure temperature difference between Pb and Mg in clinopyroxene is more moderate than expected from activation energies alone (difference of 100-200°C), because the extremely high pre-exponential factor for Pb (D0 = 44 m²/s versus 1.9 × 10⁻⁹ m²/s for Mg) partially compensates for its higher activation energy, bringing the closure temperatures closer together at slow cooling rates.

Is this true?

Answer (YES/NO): NO